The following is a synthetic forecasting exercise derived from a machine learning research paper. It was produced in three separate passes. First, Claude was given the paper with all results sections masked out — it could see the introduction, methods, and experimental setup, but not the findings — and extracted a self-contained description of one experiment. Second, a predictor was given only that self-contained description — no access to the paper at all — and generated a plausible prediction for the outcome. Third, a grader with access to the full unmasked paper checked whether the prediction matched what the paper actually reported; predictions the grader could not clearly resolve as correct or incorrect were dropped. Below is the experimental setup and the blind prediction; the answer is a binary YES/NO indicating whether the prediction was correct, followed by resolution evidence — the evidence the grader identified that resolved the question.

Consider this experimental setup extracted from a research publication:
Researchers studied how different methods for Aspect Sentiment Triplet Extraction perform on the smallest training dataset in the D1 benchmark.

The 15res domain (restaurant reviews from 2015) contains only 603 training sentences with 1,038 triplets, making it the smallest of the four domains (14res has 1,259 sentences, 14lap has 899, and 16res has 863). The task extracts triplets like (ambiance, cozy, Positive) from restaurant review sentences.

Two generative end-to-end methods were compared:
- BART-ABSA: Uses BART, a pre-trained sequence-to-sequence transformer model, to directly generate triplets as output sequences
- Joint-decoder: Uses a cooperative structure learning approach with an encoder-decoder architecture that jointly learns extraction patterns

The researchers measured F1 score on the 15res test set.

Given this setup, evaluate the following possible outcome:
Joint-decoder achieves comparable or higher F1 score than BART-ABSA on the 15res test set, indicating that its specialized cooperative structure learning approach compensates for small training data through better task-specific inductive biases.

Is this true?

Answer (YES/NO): YES